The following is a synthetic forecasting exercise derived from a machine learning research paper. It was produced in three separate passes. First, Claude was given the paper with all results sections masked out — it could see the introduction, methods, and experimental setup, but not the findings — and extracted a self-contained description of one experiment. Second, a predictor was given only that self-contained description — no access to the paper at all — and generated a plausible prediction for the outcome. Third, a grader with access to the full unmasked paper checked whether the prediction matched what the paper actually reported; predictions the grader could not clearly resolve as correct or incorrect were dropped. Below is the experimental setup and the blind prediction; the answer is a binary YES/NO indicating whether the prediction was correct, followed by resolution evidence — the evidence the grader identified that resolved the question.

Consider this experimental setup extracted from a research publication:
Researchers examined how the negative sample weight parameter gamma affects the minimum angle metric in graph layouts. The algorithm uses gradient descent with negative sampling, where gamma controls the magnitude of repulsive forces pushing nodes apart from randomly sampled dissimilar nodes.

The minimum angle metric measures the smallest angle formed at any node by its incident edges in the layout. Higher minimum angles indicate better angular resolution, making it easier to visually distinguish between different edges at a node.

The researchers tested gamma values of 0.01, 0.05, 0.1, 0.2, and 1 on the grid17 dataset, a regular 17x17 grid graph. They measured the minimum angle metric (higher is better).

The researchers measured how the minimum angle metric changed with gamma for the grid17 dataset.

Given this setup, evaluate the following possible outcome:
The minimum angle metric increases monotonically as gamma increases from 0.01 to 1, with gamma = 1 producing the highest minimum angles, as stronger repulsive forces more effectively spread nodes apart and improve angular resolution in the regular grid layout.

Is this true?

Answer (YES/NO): NO